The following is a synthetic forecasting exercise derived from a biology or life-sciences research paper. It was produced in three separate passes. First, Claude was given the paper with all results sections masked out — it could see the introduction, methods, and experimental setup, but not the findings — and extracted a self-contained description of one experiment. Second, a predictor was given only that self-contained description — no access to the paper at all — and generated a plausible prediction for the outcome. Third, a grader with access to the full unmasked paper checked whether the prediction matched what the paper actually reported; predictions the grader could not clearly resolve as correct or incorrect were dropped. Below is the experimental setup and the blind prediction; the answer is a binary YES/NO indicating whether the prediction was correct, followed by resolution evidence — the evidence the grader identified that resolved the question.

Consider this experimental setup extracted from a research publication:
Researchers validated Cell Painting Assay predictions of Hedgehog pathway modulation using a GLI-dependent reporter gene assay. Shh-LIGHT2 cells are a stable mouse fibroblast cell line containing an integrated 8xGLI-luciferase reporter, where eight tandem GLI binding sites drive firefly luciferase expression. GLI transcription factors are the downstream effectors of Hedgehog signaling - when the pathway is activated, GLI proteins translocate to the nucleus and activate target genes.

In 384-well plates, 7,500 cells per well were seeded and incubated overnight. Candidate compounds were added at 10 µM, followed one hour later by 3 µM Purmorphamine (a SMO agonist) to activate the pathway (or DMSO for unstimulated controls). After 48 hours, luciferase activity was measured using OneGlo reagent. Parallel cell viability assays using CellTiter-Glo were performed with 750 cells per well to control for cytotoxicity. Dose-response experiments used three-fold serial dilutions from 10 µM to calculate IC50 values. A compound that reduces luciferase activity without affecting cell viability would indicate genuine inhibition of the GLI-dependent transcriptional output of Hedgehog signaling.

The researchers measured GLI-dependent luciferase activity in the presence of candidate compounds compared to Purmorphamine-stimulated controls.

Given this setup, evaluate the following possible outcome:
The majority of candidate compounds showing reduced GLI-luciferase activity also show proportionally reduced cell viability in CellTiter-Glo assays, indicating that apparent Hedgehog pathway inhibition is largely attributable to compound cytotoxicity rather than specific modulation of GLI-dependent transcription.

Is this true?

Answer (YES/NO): NO